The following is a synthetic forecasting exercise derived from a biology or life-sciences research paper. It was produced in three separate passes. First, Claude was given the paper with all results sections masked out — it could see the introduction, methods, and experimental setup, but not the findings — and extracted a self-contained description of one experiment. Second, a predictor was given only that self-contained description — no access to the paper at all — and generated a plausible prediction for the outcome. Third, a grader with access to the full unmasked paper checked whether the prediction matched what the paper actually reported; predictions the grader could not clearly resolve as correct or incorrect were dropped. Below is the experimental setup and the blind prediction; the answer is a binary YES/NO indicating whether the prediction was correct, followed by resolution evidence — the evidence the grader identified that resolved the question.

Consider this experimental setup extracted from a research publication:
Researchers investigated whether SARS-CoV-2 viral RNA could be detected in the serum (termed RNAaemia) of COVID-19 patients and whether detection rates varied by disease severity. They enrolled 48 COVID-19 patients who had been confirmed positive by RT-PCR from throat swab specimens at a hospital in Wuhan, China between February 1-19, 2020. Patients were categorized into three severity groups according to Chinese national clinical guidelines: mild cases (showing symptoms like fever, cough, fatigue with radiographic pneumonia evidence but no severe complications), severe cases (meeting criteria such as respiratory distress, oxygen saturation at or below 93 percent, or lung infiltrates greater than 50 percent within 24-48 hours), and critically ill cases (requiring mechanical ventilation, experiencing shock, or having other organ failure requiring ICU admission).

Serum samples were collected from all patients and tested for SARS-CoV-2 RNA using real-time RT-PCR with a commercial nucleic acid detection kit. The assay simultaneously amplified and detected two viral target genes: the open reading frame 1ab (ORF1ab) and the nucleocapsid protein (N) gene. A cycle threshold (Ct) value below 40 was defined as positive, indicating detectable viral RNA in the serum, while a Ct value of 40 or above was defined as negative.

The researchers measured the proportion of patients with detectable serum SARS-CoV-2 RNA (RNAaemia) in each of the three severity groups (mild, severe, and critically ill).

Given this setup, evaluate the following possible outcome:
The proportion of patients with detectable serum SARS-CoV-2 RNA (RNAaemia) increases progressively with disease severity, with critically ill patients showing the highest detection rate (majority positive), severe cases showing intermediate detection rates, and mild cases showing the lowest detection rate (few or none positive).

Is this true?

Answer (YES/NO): NO